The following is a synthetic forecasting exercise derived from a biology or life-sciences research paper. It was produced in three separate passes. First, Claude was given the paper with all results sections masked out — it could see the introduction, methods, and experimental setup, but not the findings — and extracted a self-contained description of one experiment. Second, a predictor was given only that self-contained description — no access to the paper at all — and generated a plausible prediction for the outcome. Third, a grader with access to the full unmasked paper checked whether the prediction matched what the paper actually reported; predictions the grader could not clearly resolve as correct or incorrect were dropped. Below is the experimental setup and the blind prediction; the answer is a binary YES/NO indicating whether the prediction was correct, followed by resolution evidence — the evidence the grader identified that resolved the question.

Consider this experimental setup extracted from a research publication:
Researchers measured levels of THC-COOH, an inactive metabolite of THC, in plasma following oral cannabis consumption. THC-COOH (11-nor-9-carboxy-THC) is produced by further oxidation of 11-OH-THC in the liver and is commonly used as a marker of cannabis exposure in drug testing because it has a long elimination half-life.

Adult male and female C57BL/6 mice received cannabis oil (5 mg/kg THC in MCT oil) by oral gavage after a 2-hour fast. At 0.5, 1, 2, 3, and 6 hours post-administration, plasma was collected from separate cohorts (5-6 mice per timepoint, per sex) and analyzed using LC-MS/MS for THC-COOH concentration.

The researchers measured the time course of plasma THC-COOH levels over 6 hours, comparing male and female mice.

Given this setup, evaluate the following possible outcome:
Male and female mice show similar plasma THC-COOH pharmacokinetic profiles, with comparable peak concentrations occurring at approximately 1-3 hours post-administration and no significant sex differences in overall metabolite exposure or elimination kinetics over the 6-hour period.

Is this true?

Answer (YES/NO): YES